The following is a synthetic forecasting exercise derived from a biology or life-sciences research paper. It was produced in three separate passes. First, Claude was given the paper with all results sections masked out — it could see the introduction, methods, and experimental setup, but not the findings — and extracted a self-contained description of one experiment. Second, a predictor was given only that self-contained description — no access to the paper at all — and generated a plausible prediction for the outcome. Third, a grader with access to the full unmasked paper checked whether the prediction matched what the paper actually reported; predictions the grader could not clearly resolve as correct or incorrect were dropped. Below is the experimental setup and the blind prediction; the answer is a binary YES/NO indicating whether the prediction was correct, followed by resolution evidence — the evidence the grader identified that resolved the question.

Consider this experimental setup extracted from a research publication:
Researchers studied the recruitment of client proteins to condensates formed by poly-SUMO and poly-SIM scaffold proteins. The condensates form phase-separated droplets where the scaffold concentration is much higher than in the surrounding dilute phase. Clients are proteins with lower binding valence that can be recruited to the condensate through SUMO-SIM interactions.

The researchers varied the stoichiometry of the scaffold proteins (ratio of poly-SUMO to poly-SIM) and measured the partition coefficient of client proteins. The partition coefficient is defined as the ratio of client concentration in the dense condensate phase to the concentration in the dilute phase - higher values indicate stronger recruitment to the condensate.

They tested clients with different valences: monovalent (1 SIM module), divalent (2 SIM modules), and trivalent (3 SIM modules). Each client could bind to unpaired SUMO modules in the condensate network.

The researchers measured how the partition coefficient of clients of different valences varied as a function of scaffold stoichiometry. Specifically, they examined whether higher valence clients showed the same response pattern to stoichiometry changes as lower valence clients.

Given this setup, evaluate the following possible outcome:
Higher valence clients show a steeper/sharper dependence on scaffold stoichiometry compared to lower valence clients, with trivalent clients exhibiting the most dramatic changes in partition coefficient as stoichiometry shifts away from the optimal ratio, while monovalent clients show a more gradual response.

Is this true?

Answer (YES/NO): YES